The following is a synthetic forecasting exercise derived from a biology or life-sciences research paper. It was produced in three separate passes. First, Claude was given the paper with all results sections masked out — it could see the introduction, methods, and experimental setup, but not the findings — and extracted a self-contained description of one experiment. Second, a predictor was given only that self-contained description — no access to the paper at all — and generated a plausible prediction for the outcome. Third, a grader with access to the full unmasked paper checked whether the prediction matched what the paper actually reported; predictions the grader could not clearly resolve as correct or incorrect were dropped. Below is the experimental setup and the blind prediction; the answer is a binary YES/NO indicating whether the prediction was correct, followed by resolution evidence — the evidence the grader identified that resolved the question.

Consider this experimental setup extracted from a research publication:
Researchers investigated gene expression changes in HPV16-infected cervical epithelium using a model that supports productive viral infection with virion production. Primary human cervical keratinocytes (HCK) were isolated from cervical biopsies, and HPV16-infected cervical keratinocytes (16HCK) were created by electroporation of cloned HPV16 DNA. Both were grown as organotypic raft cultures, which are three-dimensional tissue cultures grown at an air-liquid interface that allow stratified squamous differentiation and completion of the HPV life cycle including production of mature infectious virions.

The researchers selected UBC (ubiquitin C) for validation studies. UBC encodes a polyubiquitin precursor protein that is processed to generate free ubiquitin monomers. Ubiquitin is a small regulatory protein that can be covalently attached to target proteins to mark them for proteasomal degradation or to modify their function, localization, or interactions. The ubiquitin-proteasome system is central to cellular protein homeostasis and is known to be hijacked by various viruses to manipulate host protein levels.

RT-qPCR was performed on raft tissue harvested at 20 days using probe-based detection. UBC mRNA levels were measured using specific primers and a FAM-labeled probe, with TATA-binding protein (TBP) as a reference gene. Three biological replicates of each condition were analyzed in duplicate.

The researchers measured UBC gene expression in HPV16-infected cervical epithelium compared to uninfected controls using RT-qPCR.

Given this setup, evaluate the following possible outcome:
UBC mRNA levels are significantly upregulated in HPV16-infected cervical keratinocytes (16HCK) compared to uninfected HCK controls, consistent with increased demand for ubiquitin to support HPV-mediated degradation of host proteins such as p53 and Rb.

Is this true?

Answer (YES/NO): NO